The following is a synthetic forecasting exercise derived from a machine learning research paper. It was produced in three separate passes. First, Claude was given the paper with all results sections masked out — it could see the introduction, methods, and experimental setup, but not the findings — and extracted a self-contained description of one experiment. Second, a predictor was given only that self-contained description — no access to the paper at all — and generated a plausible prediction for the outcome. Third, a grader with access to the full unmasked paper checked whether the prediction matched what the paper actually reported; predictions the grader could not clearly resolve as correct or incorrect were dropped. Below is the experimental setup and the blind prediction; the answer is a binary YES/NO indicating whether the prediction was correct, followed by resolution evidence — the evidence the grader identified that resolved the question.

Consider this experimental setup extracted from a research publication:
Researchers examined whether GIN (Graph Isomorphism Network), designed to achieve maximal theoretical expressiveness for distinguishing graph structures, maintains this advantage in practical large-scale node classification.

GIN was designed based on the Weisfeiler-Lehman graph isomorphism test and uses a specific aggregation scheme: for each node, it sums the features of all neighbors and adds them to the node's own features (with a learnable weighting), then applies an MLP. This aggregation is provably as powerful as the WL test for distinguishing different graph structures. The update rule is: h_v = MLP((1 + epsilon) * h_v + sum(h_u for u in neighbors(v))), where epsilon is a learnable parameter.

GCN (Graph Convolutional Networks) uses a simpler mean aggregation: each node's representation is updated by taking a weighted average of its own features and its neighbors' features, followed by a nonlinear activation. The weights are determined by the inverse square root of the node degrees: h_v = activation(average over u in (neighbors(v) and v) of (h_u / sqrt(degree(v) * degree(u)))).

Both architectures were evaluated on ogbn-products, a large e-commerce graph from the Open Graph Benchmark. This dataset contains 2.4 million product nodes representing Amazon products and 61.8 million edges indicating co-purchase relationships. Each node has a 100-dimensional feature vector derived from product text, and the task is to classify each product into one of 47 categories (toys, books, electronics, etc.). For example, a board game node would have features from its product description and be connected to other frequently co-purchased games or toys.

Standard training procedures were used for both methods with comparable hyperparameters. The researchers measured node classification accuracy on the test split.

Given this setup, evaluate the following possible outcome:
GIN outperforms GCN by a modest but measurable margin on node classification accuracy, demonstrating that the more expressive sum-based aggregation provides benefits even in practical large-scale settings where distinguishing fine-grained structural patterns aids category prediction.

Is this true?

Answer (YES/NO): NO